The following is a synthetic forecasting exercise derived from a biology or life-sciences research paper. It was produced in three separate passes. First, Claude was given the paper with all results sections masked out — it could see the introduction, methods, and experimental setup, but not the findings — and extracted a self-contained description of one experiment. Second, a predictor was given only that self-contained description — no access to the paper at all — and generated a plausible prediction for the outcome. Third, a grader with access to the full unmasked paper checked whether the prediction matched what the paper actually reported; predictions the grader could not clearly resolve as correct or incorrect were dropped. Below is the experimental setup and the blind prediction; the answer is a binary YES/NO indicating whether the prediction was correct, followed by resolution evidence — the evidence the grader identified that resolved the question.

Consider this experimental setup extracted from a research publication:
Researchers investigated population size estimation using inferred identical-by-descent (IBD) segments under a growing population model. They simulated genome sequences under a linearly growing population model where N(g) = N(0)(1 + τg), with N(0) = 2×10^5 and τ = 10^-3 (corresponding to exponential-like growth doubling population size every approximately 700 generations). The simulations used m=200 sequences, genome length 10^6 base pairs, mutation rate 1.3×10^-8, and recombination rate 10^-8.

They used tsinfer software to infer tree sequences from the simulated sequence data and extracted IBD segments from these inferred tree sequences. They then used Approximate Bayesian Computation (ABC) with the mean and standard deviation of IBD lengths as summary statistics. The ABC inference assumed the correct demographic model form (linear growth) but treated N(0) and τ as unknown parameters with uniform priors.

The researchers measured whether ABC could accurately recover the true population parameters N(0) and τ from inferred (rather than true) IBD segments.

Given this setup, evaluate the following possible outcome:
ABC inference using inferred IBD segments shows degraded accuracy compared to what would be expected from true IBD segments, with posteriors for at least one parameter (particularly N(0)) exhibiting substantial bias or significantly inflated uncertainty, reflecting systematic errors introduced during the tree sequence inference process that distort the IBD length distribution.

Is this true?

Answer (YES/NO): NO